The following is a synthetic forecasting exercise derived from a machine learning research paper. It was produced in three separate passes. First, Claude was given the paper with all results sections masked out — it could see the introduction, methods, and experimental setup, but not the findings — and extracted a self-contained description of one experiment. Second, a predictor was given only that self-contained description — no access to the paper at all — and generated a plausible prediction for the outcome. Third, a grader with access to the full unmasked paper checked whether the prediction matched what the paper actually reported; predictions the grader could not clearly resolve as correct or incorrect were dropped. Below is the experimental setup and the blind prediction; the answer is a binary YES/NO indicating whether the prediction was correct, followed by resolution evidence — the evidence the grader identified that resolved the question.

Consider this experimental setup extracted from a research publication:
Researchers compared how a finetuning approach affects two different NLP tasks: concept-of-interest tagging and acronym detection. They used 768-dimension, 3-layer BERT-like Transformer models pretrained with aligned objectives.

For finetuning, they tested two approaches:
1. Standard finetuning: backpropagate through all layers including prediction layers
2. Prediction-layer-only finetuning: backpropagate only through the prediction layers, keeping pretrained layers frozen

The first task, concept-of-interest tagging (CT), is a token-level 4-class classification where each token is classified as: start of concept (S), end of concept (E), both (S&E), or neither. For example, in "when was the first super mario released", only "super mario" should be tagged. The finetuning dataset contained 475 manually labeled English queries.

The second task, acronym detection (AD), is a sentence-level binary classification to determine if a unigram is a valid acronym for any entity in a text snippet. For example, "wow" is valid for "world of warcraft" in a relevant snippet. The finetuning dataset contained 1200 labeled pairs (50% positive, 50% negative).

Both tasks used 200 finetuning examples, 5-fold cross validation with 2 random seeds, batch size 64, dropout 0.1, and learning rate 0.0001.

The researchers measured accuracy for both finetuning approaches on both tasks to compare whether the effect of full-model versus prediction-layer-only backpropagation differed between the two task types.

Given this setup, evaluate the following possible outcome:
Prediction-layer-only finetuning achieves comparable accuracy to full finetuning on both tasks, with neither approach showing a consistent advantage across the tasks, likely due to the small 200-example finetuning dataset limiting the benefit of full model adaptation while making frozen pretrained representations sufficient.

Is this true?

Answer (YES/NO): NO